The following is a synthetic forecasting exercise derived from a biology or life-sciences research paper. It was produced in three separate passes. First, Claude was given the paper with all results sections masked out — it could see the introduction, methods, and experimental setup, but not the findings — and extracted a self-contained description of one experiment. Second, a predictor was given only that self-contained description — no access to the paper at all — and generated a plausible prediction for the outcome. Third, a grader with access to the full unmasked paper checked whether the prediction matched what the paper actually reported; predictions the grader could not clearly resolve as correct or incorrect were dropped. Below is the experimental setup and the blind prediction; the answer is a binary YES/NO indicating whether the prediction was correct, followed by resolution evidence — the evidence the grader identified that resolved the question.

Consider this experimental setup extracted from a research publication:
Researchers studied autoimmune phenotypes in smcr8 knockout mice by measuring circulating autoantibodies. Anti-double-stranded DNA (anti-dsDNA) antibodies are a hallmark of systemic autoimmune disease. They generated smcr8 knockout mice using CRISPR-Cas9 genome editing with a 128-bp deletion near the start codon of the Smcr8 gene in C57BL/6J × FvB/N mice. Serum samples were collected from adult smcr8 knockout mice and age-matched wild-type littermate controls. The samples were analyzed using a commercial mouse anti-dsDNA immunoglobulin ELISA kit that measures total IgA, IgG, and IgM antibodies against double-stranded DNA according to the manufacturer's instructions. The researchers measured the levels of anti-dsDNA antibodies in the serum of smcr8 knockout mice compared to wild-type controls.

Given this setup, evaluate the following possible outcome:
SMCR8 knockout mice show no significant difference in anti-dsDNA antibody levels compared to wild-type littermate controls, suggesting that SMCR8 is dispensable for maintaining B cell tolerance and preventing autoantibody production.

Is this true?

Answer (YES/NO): NO